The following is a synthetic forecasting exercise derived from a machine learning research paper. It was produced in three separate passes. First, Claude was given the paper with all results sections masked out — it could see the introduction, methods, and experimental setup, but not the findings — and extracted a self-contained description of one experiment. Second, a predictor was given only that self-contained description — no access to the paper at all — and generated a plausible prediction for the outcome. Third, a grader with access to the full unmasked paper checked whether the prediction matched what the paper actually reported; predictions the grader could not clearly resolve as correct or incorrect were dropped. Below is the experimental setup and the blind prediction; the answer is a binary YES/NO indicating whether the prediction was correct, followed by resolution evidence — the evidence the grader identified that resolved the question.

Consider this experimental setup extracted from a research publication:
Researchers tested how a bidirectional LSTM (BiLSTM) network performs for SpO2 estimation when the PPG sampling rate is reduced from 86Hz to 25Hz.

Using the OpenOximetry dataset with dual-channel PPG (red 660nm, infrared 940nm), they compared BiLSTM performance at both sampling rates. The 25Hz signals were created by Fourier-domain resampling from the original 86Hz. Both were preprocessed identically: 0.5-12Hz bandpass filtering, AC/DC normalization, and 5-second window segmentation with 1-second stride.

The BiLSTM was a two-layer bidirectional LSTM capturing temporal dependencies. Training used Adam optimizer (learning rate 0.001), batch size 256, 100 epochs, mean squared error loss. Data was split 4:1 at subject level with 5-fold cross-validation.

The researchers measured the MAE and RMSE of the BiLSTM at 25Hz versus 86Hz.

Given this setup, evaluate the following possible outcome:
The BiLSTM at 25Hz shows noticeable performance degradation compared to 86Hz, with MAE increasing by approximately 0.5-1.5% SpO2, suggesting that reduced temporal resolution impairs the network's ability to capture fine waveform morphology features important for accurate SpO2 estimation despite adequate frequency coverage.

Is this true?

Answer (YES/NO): NO